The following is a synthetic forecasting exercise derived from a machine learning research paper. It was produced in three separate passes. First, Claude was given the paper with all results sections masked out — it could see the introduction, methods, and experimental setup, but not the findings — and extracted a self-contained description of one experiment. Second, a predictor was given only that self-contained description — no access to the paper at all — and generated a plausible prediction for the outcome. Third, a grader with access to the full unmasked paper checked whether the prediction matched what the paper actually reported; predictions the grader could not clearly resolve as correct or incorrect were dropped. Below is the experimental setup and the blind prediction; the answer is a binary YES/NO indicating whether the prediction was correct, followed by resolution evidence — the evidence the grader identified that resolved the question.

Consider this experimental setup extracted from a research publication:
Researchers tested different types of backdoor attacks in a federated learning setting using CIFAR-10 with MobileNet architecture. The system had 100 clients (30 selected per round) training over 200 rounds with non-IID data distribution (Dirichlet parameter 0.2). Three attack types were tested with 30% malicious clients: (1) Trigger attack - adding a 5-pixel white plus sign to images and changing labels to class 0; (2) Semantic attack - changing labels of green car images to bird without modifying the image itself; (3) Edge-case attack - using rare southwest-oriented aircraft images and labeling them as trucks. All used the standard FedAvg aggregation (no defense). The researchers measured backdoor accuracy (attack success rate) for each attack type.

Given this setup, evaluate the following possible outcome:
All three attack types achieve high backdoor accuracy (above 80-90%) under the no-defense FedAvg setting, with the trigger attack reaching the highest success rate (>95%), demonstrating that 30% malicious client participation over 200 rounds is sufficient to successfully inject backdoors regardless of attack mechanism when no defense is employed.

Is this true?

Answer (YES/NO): NO